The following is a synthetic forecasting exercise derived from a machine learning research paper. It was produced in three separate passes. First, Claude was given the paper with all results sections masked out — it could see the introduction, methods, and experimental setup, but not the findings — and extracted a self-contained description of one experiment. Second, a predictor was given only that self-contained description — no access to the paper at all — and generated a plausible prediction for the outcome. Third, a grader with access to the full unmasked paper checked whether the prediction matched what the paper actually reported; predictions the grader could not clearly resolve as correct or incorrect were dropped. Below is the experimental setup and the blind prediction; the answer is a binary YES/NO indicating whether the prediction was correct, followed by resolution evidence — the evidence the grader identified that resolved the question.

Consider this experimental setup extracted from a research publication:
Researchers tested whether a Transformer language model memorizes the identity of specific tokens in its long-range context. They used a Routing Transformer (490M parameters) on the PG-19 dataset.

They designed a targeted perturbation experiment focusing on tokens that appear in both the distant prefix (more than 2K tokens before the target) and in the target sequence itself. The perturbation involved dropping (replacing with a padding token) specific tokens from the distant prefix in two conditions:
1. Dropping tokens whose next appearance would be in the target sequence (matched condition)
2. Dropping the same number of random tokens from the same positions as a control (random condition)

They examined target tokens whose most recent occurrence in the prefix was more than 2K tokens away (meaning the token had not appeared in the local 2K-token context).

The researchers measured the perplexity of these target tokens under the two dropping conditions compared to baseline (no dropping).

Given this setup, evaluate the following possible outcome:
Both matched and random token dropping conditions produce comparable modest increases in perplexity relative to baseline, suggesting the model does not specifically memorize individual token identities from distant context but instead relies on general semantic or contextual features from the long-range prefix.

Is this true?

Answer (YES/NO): NO